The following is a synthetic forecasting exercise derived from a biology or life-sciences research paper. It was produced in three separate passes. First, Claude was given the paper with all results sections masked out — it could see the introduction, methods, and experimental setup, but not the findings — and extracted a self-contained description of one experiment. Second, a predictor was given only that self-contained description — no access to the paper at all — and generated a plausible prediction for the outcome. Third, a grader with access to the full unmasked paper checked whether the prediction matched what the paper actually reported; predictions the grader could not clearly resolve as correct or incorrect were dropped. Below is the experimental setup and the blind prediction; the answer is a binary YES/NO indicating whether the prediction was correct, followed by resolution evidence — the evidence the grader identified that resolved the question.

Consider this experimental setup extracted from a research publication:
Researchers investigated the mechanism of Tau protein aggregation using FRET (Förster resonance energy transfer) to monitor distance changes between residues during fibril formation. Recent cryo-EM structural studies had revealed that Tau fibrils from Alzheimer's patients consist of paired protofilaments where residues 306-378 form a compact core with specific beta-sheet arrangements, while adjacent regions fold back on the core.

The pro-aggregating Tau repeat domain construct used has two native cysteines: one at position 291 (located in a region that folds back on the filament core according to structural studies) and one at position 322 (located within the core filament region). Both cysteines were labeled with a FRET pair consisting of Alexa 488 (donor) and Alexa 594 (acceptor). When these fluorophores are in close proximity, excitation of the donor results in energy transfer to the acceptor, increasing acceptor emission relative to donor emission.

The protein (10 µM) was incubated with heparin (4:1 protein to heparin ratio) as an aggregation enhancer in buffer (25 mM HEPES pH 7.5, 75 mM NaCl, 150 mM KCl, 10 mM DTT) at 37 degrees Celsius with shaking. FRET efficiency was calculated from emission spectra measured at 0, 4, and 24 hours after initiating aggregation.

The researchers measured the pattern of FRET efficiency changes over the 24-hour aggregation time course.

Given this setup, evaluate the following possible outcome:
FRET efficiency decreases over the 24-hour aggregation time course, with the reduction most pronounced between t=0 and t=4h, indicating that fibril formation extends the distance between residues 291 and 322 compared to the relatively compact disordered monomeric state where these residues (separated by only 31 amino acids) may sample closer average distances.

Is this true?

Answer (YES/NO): NO